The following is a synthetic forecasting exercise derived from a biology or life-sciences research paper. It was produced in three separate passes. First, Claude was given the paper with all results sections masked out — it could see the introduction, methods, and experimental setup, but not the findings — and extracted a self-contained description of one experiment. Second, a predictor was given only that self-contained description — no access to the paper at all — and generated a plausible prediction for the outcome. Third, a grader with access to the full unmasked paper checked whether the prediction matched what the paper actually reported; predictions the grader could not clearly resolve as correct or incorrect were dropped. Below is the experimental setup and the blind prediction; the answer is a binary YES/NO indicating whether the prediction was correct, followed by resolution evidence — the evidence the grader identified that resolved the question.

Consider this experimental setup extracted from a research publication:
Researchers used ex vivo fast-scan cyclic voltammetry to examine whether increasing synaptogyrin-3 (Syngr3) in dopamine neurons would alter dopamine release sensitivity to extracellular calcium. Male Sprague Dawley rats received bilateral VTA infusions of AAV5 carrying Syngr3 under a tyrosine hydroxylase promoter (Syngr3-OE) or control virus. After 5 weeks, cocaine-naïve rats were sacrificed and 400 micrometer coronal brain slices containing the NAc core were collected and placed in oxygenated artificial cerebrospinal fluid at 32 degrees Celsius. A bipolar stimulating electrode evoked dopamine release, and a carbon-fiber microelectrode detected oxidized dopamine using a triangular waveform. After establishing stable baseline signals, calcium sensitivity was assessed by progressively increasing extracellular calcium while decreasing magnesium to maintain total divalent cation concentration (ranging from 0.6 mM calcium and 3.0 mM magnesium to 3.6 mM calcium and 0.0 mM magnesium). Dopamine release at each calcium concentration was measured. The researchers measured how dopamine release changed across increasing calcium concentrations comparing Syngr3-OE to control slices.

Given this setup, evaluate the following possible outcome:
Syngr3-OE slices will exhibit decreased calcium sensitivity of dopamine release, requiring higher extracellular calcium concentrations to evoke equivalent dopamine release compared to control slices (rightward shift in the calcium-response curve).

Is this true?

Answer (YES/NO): NO